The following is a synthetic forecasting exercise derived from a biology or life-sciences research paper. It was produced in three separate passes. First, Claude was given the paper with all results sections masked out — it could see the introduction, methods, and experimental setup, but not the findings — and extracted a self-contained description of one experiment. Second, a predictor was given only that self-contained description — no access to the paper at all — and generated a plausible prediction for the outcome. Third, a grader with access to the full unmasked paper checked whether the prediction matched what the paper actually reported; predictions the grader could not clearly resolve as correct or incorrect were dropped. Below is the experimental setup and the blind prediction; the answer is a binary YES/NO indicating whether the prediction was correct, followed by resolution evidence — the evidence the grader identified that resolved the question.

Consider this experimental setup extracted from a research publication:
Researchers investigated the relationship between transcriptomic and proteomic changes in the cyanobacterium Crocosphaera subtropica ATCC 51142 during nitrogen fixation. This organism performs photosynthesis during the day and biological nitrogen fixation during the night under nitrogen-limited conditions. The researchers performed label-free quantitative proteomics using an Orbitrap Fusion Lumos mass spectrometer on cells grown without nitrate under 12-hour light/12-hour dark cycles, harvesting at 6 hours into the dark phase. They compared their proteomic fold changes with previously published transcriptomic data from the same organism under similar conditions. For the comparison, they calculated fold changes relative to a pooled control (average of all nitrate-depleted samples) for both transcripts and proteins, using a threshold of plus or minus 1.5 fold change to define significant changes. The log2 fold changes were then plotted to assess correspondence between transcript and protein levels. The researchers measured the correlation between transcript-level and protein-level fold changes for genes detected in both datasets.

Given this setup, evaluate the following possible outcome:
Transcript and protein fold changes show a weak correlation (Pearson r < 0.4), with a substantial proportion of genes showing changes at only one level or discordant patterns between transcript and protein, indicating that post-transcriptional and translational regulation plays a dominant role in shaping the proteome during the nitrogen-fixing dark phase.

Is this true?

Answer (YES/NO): NO